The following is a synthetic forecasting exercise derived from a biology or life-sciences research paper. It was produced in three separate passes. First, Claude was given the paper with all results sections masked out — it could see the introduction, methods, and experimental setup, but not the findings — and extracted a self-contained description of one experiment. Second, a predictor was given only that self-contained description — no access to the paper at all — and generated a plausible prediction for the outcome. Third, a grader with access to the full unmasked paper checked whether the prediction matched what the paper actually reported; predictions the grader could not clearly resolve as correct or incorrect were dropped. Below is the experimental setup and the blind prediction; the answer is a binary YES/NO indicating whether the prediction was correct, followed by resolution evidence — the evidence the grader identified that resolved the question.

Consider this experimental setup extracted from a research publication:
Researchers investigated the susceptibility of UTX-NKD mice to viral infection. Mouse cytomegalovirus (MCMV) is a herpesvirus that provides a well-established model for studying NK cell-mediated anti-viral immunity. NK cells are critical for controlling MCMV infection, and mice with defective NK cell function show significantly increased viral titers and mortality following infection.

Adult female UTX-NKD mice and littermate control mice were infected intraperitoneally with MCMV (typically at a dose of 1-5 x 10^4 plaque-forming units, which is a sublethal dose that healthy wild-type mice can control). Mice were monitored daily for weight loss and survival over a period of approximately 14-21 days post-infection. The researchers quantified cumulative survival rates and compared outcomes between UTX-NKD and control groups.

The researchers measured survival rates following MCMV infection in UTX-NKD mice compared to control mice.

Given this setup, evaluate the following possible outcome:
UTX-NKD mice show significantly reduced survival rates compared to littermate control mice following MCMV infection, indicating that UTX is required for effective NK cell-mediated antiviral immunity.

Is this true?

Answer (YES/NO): YES